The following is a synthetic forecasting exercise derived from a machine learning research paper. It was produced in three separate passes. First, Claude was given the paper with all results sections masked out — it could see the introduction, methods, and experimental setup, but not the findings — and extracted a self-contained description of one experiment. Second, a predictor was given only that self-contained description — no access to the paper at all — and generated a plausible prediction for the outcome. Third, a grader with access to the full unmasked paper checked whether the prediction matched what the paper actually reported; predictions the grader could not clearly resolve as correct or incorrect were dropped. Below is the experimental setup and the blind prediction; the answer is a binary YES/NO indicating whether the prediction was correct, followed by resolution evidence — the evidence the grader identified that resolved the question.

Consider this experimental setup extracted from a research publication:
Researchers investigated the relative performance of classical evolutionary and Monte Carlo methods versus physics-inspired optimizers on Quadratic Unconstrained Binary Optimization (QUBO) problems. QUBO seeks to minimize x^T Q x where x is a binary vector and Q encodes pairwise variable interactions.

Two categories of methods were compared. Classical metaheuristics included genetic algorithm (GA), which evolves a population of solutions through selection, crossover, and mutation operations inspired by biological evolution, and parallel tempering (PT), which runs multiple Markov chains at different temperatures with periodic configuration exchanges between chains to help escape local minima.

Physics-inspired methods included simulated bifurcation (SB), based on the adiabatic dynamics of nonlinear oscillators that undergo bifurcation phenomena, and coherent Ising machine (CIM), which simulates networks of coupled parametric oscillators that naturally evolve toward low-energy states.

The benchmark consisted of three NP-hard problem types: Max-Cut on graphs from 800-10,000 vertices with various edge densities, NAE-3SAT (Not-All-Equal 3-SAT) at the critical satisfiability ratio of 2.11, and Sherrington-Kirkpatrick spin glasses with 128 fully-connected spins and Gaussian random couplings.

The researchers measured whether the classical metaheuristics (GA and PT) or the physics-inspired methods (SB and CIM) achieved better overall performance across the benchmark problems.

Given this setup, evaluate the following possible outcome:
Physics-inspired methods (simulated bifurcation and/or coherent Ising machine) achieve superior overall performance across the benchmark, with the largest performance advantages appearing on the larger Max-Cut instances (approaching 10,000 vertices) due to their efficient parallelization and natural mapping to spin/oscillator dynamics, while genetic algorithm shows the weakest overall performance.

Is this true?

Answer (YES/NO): NO